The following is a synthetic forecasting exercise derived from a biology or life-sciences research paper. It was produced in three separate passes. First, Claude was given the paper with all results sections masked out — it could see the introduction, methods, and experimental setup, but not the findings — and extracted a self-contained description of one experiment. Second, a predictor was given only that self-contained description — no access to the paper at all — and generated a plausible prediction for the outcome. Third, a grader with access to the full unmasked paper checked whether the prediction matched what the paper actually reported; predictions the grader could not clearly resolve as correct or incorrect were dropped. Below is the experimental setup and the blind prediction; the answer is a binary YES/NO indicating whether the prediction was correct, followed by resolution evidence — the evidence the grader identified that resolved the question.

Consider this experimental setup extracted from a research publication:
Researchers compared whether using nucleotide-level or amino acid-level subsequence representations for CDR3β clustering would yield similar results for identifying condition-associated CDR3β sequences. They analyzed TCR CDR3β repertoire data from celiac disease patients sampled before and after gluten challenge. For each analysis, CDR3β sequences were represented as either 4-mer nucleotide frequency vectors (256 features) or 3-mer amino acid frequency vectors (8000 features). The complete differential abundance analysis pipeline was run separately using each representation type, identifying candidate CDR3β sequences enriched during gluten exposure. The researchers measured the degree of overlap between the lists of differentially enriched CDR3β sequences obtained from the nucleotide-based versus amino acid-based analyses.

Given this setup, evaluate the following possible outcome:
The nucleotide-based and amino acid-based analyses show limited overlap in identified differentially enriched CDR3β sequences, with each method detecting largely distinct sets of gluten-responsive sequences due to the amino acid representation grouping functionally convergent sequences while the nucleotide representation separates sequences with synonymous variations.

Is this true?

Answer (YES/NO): NO